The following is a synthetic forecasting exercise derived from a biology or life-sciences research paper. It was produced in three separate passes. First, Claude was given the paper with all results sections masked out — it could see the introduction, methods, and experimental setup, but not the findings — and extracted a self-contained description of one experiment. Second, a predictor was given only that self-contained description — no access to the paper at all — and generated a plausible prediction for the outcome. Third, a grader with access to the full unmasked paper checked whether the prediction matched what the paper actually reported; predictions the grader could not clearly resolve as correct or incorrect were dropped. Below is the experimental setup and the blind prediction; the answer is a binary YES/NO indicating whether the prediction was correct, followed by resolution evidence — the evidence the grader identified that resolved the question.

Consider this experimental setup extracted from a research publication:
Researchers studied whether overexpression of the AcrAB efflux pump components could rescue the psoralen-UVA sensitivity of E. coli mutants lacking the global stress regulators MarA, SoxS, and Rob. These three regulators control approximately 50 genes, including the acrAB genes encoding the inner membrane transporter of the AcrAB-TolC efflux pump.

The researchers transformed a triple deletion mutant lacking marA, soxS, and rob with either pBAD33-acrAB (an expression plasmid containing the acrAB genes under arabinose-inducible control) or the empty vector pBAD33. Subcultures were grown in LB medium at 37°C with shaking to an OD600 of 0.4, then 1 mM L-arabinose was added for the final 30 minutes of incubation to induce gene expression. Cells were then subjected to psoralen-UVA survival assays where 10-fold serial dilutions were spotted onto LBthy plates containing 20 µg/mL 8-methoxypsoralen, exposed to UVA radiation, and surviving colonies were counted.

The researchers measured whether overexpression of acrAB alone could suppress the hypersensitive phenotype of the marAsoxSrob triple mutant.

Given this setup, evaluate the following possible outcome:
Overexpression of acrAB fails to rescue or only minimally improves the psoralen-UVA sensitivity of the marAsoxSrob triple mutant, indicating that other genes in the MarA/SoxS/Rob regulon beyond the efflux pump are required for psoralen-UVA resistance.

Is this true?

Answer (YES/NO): NO